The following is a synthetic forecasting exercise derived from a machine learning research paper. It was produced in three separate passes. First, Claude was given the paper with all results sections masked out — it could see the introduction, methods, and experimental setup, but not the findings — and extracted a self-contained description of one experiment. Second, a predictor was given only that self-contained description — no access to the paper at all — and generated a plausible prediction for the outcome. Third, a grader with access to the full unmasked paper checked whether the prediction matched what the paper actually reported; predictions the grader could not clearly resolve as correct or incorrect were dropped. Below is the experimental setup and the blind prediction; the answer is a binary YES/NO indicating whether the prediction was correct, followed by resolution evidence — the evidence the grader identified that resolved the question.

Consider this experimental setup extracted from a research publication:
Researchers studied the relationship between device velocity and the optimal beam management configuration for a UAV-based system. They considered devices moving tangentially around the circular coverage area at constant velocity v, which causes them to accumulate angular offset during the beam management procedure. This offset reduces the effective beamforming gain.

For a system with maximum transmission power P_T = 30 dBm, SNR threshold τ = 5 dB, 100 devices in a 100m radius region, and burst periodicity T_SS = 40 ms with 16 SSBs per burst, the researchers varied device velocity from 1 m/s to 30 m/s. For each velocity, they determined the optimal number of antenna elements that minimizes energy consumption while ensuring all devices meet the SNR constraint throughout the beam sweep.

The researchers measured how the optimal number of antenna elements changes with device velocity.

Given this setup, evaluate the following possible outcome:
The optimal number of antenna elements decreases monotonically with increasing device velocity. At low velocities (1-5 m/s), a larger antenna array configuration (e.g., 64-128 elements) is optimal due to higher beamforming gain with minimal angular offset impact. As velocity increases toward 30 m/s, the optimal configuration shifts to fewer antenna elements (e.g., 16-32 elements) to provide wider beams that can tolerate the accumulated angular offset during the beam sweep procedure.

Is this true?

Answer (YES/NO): NO